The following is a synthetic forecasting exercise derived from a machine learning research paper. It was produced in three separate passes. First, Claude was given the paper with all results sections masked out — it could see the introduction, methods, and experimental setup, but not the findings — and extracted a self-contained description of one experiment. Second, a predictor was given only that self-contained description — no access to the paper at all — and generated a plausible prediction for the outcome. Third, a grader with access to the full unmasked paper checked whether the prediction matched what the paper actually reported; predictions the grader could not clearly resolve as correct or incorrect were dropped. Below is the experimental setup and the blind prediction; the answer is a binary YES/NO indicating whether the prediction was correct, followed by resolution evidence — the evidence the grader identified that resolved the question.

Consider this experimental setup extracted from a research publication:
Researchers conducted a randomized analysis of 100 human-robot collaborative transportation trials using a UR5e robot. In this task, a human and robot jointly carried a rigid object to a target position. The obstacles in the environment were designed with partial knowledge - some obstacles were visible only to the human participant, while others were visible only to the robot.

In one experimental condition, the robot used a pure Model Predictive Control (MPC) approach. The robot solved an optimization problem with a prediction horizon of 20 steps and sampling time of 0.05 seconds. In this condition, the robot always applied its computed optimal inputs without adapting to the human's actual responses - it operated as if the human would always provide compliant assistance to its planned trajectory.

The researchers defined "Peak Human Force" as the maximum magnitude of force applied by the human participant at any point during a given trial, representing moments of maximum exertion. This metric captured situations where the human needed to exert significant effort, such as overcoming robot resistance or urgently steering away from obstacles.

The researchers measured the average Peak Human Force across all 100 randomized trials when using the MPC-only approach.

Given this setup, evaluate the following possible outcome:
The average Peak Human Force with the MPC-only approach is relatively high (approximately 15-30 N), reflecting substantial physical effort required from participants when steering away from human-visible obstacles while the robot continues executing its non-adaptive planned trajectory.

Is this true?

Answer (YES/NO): NO